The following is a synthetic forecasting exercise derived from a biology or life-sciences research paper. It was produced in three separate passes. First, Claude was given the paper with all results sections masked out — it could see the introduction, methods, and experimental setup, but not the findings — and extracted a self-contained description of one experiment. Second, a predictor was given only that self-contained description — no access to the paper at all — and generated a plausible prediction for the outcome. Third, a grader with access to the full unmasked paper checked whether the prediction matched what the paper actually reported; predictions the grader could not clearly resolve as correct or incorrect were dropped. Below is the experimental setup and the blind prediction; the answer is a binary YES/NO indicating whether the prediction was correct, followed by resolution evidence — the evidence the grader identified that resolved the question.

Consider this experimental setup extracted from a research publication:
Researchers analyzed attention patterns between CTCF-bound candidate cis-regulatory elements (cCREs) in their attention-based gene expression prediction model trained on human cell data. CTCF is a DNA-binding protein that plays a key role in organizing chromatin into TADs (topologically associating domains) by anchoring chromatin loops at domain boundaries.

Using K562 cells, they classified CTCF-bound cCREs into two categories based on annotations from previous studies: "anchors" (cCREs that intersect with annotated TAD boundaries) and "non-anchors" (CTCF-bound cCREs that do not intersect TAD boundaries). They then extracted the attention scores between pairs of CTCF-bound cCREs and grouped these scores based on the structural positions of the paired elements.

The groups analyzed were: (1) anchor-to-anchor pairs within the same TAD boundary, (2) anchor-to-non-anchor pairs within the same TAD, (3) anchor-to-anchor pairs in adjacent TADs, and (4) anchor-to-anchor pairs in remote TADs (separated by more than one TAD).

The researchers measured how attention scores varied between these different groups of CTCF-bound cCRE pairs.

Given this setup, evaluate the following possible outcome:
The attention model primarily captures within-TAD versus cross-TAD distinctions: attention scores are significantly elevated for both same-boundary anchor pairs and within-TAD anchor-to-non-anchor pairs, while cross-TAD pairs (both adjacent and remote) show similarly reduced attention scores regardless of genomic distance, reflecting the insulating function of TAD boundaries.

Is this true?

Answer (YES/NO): NO